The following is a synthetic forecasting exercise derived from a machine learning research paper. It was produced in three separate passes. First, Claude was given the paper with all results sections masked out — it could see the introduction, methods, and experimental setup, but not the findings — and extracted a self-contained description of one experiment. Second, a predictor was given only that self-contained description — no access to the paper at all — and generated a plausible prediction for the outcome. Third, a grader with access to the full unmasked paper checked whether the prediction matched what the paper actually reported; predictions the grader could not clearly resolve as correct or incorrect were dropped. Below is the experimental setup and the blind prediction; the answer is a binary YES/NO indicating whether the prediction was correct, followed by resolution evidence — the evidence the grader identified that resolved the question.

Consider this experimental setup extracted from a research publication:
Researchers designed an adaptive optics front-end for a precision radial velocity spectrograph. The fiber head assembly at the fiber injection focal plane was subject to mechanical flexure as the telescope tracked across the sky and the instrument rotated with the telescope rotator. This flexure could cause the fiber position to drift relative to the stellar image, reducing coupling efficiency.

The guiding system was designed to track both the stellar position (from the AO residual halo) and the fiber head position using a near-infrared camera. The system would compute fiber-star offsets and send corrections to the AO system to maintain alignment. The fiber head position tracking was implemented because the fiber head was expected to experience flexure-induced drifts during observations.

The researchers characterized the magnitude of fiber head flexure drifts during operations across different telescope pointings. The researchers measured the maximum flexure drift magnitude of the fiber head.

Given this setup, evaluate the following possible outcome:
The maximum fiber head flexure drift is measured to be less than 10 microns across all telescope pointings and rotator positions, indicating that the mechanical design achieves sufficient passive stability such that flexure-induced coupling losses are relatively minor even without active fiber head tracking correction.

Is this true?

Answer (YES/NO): NO